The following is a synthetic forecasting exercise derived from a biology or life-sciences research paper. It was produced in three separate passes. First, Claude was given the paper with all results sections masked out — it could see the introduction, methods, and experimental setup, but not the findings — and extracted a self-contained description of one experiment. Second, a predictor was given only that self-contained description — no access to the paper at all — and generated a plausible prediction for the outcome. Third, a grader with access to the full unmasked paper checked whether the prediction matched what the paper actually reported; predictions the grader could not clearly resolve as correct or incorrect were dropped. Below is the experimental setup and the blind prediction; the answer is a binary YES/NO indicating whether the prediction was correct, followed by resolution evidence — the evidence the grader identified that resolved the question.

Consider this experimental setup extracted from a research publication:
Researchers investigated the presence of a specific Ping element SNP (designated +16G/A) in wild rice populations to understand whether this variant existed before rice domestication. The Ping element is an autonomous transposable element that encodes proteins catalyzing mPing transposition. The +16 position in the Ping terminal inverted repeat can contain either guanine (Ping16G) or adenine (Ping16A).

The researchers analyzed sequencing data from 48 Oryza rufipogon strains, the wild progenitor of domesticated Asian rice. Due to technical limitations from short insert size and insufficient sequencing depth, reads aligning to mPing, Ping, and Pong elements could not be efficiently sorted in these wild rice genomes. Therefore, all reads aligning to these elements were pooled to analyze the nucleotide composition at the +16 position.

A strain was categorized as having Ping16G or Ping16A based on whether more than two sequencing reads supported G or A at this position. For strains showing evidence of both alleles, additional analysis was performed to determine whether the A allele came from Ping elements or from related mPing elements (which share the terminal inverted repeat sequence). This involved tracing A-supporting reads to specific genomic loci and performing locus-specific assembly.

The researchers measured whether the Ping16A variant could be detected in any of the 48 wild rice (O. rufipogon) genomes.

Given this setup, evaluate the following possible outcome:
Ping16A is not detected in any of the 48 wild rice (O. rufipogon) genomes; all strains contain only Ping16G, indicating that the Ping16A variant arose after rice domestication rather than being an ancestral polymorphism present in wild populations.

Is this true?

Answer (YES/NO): YES